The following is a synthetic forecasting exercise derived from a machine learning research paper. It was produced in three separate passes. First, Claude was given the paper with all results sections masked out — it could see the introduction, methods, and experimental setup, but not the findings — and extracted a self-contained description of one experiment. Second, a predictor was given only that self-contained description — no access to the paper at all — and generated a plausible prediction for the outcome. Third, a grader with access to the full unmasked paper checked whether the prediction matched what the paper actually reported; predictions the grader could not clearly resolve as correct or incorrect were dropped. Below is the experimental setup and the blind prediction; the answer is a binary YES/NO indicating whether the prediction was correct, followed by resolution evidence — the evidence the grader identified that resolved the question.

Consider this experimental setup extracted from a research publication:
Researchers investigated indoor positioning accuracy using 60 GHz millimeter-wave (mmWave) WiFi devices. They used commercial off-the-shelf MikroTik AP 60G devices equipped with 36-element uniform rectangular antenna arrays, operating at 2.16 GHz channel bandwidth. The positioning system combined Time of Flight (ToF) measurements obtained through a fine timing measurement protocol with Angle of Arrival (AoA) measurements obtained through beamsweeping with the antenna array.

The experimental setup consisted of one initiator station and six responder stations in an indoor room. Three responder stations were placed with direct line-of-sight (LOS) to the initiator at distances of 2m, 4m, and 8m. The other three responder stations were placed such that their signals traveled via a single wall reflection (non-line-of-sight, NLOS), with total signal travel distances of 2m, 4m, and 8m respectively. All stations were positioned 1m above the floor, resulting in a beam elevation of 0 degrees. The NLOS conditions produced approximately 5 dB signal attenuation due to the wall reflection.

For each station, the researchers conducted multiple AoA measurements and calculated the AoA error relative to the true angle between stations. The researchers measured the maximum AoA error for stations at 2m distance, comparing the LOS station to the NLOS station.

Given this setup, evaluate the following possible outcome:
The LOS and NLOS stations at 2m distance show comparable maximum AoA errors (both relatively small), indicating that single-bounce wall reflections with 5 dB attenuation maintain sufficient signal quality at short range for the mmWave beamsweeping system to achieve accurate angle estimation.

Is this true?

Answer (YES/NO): NO